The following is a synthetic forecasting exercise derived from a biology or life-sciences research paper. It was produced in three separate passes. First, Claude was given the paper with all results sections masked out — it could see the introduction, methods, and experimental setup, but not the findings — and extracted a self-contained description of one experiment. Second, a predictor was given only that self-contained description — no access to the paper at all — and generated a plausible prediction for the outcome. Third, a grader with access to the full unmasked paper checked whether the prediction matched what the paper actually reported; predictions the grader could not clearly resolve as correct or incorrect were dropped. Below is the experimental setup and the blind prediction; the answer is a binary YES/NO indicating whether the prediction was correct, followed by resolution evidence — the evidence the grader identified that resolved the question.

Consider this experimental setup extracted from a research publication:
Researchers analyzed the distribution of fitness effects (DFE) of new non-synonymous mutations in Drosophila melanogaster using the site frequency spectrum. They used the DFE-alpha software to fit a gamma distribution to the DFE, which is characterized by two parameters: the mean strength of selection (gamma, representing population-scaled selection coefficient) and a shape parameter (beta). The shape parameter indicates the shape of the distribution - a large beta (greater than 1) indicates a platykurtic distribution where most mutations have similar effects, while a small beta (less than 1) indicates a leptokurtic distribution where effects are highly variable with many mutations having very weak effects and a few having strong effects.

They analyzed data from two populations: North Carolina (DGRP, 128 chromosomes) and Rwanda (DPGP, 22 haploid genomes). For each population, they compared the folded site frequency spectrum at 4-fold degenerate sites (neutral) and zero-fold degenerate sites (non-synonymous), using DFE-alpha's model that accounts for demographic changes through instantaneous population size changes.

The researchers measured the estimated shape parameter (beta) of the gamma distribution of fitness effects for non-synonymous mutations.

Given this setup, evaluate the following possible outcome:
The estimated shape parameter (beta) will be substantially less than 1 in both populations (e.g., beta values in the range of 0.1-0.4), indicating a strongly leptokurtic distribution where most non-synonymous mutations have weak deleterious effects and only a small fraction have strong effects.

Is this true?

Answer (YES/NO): YES